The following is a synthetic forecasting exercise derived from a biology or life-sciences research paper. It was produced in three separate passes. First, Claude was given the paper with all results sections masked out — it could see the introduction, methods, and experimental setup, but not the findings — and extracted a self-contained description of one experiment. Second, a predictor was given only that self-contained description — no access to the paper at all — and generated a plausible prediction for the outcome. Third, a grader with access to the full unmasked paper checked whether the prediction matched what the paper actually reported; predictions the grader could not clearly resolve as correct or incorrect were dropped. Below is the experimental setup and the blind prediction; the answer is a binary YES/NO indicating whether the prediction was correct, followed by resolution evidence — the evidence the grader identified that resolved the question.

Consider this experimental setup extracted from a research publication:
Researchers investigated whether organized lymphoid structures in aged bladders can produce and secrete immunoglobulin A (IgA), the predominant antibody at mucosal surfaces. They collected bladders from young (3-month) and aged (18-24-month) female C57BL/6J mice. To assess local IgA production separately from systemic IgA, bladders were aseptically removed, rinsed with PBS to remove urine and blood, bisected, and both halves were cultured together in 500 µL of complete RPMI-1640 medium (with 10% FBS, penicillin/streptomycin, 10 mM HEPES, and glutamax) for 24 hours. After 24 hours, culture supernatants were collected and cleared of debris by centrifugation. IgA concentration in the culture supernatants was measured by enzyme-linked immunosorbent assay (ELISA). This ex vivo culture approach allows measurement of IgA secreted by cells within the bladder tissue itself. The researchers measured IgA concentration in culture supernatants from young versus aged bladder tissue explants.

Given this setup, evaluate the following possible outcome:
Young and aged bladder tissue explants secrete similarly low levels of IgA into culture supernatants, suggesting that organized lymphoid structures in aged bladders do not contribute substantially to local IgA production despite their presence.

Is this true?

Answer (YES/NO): NO